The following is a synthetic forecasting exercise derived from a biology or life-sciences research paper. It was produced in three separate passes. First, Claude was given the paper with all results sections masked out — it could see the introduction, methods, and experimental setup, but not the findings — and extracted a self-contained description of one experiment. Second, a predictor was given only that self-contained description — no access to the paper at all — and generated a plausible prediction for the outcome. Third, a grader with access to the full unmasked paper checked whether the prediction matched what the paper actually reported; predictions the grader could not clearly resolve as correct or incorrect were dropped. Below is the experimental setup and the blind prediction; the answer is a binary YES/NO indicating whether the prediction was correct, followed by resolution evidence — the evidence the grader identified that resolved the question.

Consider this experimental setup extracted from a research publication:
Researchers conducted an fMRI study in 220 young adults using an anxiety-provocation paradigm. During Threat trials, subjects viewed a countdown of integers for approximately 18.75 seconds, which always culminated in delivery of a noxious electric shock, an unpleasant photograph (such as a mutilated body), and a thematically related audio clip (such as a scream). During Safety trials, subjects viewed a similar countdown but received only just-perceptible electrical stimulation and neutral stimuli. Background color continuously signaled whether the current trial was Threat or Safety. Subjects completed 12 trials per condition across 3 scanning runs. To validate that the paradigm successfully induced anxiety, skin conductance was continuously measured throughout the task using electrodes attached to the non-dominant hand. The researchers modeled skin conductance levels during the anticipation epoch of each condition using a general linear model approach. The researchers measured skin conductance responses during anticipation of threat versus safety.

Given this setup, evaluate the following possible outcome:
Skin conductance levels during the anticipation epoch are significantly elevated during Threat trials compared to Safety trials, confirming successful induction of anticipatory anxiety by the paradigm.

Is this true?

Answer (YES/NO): YES